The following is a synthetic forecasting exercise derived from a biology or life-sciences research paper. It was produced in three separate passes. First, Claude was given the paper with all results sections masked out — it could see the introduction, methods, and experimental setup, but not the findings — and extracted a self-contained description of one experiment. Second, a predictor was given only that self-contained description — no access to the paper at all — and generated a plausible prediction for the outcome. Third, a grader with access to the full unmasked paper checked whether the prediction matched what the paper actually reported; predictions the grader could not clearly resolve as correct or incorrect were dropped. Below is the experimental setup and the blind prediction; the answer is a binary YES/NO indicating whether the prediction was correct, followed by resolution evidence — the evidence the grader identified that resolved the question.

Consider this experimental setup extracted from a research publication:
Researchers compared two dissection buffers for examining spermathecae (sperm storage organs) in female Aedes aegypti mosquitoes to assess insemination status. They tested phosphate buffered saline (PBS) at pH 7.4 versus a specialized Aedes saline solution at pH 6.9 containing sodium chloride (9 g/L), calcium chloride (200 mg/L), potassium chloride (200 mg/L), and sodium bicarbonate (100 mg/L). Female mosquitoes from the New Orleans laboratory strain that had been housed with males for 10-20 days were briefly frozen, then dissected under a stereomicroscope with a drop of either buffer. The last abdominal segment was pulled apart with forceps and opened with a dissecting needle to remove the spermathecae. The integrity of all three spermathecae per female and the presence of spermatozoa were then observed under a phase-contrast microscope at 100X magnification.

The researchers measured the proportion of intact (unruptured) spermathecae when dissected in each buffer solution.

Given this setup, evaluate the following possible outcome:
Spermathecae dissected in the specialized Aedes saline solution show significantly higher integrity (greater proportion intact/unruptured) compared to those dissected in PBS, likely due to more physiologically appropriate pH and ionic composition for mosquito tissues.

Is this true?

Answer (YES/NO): NO